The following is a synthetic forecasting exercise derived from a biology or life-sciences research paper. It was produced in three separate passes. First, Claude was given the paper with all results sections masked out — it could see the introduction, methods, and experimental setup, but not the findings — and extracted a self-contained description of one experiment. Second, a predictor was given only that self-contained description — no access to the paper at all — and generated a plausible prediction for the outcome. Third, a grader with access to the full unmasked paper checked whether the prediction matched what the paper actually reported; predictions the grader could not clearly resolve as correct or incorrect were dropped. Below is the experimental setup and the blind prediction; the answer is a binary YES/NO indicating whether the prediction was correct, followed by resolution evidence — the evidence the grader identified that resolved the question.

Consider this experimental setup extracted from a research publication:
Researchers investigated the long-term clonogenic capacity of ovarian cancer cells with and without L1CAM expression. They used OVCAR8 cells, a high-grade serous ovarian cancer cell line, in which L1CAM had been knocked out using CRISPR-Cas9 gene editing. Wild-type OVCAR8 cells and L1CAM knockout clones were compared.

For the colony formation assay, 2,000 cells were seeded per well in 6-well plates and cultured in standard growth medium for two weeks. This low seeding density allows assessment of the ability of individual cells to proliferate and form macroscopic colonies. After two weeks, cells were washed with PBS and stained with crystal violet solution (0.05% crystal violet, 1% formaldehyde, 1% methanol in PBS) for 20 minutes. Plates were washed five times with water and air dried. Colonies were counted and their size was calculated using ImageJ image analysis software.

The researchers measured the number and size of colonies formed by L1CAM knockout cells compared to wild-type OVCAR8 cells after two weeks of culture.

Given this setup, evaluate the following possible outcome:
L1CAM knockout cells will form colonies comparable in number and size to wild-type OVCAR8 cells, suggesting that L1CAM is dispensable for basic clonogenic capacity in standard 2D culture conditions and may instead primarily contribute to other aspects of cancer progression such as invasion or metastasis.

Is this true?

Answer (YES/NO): NO